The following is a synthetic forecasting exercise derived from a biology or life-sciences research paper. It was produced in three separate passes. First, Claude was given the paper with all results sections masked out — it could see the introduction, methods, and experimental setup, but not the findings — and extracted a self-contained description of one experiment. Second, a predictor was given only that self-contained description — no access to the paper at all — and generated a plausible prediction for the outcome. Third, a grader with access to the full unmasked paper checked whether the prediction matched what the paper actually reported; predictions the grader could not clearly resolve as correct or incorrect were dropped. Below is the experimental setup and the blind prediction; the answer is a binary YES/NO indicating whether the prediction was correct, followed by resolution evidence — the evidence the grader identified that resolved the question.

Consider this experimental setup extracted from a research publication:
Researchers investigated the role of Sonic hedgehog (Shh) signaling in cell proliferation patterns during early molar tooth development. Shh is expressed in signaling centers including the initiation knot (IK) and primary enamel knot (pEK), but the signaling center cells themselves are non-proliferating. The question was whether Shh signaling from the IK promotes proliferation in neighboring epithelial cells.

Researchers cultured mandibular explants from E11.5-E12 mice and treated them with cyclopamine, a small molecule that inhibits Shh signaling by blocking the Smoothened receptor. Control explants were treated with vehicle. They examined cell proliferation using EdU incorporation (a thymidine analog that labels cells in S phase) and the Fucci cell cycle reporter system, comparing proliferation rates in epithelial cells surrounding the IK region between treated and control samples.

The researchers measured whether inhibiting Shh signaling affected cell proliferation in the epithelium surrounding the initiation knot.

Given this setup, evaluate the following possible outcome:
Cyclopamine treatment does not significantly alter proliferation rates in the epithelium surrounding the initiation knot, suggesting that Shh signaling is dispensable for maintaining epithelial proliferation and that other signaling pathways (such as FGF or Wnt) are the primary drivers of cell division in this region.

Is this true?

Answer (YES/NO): NO